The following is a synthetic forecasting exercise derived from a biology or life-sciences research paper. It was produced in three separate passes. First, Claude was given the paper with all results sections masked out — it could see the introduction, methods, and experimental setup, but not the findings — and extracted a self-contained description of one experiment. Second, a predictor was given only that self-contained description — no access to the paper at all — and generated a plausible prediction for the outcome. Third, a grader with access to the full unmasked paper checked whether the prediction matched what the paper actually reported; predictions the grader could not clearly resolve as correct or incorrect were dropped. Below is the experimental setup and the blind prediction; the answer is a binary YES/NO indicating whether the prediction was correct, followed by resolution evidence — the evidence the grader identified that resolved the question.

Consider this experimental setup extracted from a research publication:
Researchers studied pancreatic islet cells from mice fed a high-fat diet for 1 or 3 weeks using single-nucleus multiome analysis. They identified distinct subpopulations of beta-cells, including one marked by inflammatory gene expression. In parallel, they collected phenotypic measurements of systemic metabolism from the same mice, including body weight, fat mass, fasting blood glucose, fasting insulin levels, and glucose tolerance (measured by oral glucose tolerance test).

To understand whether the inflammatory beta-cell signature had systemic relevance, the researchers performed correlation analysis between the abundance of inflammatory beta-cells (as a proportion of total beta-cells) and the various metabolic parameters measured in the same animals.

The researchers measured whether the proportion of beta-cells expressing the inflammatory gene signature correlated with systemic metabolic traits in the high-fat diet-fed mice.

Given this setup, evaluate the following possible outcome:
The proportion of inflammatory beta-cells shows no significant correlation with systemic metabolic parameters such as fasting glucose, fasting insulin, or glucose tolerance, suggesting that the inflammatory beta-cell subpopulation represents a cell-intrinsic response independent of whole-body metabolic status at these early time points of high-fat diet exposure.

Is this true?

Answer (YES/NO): NO